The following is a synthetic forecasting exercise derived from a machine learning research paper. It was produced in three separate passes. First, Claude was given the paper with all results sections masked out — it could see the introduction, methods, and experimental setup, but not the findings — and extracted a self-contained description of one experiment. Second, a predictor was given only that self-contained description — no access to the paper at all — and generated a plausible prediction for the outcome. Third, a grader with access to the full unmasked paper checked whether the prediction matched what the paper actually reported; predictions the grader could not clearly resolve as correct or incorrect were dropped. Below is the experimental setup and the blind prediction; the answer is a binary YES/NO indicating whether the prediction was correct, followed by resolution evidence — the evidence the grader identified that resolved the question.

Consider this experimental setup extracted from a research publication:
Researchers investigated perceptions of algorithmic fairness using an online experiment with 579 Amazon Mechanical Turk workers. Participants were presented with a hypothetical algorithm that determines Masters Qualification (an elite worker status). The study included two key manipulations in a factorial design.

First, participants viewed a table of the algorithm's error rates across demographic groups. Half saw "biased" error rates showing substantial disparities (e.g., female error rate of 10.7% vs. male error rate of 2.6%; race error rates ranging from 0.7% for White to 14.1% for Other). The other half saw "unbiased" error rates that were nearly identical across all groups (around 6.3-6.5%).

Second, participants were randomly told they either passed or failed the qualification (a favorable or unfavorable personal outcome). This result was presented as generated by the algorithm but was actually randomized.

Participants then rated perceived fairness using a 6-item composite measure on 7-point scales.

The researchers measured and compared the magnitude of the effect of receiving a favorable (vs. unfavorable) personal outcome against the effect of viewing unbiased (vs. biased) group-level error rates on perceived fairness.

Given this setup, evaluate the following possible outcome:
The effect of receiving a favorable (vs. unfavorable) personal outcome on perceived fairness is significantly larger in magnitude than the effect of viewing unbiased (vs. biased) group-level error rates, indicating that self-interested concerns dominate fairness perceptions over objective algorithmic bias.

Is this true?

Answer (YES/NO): YES